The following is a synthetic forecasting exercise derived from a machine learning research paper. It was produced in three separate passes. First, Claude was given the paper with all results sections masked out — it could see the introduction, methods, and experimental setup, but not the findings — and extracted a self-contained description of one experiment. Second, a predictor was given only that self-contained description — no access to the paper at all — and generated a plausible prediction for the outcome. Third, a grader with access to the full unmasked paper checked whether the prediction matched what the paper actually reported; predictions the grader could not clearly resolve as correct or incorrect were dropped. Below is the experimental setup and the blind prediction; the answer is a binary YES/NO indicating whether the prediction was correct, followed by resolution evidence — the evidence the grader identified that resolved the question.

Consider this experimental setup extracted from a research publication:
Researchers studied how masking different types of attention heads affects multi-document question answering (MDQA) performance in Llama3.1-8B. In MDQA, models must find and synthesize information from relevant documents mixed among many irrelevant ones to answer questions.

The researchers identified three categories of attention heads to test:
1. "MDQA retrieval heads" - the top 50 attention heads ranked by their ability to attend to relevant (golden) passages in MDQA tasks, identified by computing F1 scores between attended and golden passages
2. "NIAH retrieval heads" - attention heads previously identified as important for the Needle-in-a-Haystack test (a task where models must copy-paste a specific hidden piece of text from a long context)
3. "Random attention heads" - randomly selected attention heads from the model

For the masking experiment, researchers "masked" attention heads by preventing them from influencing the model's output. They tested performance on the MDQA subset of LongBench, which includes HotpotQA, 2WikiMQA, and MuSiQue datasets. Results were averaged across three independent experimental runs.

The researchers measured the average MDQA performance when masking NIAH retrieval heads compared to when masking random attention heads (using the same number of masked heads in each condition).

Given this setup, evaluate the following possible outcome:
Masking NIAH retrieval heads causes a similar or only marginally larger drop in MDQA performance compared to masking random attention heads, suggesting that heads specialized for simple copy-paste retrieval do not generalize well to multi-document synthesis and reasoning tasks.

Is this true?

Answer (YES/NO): YES